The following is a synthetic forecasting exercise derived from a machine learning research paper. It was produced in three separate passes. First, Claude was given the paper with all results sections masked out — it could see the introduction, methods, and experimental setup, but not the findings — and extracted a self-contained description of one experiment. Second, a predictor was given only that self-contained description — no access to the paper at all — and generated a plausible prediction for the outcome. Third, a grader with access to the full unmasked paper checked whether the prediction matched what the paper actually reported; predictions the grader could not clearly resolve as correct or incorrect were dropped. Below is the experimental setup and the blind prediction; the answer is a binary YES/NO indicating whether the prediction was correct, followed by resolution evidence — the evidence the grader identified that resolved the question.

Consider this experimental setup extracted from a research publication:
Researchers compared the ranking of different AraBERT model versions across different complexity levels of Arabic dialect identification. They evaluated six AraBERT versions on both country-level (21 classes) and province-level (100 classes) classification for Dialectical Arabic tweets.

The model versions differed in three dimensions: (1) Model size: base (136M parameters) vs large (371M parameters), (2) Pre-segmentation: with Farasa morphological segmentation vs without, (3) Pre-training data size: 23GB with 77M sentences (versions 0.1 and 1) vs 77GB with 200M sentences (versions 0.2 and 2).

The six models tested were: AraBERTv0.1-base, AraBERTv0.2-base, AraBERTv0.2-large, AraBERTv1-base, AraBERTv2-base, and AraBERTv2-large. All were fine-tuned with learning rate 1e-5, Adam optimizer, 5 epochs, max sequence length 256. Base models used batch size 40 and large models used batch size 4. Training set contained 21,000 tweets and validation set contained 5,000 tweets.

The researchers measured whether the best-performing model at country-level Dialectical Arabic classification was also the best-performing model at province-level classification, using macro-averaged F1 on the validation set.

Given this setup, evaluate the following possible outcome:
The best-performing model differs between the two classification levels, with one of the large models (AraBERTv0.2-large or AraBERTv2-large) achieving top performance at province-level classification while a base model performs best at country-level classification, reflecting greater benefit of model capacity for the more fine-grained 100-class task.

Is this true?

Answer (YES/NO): NO